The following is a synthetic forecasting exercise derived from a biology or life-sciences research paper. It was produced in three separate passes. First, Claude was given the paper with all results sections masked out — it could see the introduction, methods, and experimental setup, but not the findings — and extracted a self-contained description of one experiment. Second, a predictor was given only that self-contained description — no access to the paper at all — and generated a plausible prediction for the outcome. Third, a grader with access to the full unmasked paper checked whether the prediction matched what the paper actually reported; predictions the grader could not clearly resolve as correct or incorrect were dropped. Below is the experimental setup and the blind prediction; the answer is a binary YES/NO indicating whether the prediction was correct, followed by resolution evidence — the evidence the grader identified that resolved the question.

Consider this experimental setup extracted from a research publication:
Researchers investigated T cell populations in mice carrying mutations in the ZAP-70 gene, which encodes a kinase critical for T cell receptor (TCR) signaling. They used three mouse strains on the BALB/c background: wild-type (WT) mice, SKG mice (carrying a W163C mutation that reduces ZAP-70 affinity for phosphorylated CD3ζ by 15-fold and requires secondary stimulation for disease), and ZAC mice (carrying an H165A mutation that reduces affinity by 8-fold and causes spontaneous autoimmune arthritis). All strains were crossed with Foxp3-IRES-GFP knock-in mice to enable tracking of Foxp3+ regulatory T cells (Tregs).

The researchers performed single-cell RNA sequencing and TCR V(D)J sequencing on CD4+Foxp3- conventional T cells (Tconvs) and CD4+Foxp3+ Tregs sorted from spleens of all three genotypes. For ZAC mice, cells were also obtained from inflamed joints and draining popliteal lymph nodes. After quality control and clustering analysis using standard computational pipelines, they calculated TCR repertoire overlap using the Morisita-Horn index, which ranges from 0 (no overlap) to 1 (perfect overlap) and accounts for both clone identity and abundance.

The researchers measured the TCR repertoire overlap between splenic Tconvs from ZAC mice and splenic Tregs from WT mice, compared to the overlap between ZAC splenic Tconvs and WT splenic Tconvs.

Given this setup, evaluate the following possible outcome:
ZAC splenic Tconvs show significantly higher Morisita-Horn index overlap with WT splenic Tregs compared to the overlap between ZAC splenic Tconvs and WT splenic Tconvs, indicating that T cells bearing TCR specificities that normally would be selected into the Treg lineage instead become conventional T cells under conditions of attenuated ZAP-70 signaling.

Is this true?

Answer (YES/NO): NO